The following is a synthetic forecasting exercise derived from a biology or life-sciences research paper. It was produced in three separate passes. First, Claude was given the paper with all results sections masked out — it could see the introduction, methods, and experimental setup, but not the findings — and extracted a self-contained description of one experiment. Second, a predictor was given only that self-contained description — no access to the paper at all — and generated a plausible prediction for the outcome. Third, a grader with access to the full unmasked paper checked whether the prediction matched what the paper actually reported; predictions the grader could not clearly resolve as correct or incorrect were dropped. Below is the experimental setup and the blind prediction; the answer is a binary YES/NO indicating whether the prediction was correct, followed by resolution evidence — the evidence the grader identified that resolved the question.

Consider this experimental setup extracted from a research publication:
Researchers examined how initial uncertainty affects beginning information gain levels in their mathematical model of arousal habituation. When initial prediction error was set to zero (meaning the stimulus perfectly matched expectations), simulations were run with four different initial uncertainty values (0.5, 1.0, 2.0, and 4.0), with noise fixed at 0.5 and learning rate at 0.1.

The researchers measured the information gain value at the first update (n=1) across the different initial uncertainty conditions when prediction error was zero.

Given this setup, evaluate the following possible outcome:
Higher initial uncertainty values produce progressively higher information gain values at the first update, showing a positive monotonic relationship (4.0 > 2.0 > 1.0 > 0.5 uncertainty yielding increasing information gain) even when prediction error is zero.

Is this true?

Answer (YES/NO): YES